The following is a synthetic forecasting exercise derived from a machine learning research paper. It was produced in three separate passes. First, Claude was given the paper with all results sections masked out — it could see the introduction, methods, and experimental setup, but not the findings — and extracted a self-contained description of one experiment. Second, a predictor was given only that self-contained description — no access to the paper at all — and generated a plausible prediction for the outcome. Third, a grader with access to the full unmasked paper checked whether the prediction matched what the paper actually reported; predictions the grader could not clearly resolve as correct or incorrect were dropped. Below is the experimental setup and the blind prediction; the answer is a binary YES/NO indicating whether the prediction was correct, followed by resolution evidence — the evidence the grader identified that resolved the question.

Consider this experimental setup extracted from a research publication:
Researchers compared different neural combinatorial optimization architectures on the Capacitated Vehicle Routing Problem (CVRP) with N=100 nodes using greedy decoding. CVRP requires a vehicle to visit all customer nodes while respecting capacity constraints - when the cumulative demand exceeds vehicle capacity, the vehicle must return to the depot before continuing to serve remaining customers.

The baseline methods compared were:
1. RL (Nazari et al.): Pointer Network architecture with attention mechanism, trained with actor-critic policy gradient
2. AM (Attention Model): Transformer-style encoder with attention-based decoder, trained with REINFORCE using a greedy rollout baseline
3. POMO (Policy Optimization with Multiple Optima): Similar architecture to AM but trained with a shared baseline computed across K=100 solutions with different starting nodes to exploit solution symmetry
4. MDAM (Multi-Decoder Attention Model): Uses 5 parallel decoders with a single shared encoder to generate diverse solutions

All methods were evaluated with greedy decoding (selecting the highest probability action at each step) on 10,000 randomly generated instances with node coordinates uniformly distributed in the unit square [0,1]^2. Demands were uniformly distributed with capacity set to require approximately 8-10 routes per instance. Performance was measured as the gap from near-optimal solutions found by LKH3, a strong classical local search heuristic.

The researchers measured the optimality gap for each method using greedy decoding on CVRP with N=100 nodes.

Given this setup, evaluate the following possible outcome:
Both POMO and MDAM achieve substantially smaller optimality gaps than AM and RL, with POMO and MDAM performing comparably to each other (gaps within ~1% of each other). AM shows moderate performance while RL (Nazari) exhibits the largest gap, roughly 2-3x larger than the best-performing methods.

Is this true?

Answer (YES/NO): YES